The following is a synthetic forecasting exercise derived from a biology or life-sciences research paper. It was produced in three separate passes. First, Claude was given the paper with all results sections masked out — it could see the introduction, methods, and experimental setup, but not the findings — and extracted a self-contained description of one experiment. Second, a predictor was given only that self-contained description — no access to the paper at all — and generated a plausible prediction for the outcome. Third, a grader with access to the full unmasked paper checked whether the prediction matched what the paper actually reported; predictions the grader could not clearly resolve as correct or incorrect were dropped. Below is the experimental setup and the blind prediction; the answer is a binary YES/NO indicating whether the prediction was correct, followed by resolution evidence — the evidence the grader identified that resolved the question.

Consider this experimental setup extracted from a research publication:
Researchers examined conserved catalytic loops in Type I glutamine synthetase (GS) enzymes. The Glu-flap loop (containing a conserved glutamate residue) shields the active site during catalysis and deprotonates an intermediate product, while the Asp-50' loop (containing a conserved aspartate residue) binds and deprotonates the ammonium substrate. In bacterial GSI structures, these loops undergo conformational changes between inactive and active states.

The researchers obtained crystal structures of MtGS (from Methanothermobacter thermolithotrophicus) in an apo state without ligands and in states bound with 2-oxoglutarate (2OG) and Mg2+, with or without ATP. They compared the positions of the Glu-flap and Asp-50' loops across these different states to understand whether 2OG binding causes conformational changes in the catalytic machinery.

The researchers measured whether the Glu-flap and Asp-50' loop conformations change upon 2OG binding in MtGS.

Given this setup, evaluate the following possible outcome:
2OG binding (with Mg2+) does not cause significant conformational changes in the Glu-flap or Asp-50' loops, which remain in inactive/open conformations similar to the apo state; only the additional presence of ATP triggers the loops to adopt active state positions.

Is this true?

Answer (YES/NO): NO